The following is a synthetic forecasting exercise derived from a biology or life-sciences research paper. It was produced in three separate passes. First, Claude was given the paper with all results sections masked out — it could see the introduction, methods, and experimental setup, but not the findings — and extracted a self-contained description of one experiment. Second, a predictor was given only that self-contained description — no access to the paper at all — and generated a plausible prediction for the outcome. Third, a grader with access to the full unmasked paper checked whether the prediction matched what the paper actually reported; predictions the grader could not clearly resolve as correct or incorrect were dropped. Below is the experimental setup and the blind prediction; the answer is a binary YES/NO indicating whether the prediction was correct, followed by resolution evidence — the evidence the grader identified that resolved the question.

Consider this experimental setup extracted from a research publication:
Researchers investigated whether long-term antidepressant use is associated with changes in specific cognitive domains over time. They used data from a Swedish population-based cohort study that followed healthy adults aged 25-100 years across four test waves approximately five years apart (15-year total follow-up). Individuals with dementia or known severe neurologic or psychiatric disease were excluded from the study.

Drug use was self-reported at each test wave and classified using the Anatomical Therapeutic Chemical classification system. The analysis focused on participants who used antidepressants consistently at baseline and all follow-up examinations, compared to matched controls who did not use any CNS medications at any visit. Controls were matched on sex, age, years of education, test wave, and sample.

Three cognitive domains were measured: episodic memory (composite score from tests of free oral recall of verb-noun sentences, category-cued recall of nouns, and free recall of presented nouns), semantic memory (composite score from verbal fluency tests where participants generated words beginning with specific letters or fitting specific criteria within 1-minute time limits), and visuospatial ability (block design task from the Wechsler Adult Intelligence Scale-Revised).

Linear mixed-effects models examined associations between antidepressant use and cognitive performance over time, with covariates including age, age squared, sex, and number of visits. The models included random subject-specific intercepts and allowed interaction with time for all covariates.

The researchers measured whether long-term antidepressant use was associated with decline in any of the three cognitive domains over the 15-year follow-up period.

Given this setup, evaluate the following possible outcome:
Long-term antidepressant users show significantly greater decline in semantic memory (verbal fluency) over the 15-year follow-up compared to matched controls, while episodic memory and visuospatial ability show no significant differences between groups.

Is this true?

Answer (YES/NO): YES